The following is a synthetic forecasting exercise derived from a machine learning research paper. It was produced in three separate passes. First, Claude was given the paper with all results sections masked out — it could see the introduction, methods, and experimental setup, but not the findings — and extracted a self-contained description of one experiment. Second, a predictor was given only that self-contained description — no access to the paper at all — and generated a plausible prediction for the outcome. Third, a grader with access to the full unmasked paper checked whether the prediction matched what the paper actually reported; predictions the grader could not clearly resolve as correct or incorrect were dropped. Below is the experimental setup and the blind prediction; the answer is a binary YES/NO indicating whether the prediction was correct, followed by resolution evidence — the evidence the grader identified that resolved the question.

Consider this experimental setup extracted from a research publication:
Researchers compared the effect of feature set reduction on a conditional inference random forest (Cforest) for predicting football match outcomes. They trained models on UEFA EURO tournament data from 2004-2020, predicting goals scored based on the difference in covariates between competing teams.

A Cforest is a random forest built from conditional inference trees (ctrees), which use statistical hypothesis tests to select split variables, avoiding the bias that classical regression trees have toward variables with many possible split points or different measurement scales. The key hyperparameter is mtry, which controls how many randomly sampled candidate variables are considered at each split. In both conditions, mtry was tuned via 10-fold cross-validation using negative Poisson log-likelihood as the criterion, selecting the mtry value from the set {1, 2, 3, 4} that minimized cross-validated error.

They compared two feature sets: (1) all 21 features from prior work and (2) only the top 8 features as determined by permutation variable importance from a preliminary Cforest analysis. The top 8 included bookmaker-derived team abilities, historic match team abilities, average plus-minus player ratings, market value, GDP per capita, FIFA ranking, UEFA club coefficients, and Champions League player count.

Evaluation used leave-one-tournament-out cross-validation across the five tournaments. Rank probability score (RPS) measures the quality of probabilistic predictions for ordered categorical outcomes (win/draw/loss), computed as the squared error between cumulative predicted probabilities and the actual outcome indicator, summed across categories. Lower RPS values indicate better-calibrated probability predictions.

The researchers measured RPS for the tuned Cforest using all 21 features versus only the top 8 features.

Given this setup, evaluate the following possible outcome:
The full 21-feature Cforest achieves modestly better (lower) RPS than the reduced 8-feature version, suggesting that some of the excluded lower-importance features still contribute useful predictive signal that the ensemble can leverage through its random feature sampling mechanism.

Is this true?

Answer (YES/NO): NO